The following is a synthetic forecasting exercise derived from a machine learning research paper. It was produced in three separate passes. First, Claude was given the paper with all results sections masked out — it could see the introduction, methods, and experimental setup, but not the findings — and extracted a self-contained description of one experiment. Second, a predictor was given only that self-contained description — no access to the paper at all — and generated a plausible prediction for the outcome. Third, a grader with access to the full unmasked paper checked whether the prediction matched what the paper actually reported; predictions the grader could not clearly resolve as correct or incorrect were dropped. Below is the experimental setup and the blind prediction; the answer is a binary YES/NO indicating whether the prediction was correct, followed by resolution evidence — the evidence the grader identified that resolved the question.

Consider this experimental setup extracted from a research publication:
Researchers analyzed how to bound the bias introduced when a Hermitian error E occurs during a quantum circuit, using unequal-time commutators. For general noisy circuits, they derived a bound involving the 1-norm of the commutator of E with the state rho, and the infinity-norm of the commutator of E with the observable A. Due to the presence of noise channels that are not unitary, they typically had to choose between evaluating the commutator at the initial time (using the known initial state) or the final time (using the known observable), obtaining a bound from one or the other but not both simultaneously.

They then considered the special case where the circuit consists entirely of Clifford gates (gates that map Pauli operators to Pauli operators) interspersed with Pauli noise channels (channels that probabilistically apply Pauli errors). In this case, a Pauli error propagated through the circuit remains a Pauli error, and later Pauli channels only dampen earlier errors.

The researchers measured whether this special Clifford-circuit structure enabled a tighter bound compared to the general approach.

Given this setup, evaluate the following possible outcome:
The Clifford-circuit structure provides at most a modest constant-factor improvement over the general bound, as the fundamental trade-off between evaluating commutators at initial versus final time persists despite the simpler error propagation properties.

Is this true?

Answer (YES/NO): NO